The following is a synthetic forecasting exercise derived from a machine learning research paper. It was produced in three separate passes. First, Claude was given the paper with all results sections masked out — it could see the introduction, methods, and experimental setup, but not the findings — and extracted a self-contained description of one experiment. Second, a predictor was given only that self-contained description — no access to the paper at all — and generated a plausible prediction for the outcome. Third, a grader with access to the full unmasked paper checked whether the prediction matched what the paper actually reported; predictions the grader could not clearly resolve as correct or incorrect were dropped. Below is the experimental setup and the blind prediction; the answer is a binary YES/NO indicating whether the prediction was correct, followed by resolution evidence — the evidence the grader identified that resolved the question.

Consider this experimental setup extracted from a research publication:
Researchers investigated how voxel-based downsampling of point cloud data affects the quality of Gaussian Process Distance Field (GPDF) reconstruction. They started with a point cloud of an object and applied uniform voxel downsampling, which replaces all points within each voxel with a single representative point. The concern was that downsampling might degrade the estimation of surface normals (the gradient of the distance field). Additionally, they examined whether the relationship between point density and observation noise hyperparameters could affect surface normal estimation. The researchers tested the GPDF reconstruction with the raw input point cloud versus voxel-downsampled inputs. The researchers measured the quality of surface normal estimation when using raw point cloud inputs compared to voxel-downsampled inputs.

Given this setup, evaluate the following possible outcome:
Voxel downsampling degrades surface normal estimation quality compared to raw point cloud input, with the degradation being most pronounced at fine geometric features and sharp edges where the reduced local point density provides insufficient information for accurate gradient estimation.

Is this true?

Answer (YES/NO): NO